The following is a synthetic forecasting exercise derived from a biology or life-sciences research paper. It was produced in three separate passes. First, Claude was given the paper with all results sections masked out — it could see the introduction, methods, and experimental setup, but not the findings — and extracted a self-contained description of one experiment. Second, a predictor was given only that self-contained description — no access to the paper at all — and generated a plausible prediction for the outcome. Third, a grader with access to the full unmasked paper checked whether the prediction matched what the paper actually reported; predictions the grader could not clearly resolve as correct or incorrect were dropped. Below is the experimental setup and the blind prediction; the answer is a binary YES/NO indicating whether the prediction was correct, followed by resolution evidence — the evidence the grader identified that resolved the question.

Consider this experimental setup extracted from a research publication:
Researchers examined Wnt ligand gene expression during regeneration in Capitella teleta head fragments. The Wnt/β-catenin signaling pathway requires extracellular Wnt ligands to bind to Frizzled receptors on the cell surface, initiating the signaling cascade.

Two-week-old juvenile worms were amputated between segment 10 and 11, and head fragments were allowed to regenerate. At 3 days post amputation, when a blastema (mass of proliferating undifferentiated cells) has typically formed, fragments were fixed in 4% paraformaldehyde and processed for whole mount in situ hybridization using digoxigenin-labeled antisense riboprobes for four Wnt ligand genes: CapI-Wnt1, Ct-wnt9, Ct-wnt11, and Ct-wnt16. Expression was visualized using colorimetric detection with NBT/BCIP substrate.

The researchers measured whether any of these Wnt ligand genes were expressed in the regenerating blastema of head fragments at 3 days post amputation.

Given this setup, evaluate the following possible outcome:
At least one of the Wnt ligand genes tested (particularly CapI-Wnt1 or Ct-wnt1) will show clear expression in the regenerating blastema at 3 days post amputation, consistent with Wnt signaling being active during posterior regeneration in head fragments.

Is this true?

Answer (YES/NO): YES